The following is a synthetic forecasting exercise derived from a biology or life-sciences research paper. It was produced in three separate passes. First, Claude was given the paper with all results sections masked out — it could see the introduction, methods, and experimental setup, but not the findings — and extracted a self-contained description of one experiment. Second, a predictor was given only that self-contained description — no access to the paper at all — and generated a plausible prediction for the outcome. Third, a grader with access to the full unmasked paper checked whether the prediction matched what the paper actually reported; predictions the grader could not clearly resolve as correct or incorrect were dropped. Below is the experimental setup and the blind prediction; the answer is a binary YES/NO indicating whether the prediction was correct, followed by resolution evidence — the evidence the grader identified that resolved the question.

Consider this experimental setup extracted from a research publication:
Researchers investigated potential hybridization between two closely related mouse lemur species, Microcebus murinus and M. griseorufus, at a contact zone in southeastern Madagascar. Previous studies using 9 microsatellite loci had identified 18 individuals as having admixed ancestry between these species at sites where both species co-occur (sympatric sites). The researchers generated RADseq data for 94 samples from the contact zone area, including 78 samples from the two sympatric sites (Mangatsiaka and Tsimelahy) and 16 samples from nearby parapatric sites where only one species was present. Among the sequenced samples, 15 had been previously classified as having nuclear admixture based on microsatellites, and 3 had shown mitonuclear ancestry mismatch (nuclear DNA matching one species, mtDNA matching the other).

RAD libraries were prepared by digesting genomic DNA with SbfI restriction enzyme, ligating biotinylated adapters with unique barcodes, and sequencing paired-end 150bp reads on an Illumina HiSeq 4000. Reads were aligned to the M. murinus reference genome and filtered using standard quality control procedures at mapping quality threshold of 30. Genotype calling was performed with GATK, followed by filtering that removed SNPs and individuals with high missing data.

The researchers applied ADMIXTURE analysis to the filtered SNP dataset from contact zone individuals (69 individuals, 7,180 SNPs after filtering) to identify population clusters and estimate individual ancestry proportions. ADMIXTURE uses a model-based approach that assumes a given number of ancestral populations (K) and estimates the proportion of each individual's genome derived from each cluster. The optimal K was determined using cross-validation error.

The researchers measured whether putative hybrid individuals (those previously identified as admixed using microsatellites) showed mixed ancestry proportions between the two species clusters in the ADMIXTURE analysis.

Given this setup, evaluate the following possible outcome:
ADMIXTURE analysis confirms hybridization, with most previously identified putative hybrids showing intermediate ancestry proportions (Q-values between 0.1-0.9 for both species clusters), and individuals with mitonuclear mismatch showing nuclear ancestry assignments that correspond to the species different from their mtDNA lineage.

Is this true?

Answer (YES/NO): NO